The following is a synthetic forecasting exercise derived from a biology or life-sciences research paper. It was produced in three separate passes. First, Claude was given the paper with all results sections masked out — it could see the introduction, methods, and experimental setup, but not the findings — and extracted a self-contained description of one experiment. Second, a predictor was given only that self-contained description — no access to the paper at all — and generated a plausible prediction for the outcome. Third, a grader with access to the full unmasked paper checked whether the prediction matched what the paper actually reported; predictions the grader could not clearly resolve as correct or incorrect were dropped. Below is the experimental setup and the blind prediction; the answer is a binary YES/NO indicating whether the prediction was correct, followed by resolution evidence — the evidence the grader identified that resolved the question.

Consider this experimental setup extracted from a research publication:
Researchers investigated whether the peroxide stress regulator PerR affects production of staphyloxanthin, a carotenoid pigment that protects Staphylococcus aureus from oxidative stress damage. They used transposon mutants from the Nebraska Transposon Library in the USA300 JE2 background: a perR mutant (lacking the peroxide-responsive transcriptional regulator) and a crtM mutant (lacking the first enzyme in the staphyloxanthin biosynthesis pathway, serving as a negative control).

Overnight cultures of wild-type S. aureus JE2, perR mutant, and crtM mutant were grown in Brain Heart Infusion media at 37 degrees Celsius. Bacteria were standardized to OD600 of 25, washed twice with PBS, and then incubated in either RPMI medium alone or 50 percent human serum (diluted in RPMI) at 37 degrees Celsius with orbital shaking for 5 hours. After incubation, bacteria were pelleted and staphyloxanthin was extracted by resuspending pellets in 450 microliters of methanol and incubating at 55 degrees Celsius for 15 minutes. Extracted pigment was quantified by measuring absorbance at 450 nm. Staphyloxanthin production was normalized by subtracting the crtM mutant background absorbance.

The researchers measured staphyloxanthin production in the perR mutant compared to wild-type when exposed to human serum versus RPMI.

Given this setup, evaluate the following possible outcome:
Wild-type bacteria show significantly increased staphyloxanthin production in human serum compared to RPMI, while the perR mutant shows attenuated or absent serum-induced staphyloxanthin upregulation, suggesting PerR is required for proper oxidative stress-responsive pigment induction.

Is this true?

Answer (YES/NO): YES